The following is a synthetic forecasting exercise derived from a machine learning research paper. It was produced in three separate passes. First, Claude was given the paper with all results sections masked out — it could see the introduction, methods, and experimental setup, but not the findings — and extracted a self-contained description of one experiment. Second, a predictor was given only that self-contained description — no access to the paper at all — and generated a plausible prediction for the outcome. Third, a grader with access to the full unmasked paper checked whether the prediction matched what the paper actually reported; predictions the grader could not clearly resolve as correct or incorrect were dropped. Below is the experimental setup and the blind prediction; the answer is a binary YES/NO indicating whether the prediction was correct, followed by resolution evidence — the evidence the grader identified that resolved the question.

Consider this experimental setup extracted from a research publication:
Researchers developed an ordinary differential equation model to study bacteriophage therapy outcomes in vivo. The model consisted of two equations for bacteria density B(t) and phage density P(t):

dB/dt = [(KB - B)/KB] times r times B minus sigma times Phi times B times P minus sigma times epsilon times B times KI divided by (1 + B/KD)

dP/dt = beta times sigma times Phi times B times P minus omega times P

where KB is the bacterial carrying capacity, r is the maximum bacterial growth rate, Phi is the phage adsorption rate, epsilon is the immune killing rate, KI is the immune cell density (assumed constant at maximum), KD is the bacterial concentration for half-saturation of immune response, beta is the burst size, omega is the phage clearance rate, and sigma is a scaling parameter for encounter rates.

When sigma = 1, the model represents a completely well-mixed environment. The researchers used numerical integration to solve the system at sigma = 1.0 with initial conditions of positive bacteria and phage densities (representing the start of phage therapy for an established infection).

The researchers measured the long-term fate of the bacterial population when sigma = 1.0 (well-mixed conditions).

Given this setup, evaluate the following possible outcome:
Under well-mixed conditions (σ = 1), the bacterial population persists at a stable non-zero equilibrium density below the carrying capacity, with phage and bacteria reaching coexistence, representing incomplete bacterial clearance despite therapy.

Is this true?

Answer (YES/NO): NO